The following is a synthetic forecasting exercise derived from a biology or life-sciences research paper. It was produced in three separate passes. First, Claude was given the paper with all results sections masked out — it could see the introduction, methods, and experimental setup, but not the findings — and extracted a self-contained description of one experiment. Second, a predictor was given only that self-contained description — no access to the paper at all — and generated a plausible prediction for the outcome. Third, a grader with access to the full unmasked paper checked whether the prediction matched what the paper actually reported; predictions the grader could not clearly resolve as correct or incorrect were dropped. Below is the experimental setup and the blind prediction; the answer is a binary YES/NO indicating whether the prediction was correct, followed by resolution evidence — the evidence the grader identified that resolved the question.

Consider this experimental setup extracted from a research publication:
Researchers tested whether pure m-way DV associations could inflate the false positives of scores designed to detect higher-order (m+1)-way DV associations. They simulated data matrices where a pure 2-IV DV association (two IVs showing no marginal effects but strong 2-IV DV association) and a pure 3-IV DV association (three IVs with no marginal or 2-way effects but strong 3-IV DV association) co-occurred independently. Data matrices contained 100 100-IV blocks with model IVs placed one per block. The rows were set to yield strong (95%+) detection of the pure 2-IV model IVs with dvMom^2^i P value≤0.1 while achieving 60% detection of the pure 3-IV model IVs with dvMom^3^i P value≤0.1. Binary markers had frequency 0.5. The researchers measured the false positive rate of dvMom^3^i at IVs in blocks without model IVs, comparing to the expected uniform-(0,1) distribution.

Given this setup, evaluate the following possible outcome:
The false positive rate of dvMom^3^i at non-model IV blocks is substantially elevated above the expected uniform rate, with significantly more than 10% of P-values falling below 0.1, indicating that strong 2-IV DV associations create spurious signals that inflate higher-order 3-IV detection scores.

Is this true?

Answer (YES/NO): YES